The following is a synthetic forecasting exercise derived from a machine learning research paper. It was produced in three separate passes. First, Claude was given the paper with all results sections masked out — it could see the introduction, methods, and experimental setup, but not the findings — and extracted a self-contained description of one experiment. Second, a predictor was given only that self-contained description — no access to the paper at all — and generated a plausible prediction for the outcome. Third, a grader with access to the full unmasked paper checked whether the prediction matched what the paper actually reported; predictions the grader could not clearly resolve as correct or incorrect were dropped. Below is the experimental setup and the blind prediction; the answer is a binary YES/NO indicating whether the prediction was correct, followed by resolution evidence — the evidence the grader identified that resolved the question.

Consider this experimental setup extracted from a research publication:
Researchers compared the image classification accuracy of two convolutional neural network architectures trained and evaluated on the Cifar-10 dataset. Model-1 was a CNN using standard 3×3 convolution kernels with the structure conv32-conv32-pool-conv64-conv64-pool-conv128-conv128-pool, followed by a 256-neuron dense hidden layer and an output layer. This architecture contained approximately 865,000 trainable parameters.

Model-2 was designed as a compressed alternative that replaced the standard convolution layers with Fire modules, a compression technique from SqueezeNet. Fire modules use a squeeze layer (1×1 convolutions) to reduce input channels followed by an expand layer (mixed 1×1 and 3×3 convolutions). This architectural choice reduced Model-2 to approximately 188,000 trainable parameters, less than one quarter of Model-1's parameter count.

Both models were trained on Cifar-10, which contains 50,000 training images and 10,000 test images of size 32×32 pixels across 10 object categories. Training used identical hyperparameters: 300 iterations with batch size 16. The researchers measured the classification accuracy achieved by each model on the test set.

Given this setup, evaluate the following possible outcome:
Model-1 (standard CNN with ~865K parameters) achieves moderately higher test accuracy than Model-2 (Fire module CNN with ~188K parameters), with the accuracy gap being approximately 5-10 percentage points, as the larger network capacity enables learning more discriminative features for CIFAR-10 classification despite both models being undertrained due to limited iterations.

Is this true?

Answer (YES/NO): YES